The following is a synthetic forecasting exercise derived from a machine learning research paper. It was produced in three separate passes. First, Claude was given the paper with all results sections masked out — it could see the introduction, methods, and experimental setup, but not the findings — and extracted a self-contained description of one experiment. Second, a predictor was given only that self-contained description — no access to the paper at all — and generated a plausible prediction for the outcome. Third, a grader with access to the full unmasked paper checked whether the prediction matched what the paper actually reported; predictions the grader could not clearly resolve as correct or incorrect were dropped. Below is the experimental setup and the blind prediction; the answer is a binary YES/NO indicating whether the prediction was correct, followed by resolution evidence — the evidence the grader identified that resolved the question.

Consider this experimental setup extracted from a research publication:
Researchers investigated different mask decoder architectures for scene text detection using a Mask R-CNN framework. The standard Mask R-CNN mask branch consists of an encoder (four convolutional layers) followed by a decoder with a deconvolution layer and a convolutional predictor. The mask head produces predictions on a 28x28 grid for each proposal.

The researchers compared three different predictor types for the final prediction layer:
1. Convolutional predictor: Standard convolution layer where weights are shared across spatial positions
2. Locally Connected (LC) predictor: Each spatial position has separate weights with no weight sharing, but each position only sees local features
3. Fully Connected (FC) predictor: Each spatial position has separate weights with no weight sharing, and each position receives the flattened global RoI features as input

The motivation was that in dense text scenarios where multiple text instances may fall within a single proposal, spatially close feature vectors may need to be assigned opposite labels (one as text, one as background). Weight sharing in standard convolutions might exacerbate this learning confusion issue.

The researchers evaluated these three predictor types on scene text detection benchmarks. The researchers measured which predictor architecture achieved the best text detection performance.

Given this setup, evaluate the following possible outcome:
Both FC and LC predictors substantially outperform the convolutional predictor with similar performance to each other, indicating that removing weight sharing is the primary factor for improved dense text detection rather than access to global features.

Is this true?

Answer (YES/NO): NO